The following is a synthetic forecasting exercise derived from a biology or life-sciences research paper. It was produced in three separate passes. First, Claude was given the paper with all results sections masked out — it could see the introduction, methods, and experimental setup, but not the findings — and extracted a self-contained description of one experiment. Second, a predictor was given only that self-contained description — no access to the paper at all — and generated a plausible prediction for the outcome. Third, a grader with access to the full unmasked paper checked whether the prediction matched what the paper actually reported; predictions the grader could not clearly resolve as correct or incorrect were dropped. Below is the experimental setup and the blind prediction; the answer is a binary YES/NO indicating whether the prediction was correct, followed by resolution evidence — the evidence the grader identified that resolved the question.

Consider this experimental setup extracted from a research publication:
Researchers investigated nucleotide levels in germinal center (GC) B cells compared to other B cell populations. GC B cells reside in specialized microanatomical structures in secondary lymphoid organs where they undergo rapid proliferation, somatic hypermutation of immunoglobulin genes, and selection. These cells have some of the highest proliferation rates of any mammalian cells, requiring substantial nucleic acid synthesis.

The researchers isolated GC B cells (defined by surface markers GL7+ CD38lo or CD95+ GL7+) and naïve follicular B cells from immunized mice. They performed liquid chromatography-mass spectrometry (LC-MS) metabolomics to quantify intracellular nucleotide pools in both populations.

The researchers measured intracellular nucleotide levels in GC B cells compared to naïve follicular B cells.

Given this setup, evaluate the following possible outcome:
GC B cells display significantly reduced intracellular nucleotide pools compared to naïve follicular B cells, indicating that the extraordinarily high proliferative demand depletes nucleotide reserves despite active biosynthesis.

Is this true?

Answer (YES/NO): YES